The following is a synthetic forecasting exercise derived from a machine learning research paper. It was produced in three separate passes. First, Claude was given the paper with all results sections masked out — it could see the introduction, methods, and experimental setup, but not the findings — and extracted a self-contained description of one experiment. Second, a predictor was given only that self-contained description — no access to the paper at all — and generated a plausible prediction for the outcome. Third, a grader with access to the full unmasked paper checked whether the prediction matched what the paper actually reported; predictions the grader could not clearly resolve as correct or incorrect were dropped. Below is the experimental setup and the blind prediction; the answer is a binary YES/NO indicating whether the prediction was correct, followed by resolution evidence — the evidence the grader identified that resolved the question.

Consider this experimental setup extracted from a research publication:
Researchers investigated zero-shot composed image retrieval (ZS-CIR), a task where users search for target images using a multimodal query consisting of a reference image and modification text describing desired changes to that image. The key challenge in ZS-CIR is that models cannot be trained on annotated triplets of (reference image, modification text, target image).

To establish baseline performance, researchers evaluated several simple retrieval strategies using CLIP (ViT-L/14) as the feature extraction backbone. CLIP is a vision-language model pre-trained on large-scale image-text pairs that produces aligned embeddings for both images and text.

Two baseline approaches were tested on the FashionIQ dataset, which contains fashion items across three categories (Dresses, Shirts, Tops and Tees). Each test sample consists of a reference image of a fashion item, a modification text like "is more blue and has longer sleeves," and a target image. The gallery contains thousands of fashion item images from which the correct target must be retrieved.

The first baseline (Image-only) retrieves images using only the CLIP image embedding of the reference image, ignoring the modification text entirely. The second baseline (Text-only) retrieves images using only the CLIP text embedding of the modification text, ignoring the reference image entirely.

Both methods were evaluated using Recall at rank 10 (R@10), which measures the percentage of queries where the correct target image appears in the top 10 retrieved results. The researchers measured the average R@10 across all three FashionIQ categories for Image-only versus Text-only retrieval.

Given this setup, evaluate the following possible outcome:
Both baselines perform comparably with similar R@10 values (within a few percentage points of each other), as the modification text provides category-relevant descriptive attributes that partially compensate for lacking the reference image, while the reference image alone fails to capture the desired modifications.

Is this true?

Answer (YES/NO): NO